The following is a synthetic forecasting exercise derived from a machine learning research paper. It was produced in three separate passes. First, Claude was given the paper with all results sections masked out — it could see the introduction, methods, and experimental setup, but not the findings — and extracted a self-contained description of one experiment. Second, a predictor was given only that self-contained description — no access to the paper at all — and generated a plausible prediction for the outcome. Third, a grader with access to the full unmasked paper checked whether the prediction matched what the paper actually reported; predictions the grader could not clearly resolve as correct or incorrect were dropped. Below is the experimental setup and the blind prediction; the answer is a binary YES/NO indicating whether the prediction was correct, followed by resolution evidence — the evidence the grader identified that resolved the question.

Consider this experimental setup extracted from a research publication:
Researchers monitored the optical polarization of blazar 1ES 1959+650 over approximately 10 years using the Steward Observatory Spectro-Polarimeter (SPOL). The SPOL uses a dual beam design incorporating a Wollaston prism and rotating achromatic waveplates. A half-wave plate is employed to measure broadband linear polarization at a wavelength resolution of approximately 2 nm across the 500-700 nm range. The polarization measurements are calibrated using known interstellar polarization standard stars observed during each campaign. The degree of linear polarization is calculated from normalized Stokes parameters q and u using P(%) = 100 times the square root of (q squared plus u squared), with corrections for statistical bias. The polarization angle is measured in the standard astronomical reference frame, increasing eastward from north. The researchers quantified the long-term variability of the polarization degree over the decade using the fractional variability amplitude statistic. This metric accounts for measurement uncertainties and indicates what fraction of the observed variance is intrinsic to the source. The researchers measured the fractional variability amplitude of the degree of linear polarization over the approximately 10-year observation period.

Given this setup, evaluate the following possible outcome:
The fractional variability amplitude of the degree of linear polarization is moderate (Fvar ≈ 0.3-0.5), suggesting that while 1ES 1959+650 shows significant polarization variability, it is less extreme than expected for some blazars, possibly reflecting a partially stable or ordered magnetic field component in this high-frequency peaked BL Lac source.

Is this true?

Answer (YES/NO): YES